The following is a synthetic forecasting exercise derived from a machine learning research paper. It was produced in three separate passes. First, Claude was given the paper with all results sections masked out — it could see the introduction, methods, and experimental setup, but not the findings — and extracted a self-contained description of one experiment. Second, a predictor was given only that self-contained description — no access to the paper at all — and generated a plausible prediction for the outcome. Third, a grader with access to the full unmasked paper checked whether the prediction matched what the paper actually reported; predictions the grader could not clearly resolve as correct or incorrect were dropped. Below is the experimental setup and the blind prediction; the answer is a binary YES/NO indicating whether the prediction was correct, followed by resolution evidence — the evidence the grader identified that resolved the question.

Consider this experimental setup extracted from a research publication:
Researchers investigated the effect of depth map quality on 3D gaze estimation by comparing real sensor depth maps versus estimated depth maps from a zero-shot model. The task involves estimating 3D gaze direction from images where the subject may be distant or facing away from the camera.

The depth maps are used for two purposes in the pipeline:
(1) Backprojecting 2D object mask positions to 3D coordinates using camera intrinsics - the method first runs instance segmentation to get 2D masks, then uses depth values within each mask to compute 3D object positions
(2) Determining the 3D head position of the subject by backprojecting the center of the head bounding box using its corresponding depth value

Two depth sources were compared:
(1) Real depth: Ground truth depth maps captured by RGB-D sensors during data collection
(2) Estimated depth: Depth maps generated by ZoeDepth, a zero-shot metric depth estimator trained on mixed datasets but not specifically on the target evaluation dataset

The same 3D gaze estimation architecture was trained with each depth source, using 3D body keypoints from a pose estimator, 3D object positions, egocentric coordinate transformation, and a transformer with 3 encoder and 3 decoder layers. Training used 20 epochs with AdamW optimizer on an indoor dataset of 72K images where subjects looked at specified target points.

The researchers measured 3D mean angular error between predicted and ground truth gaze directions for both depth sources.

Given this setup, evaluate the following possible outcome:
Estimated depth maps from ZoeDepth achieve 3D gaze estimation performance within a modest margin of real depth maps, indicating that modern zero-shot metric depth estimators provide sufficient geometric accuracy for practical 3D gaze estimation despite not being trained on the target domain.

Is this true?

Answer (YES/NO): YES